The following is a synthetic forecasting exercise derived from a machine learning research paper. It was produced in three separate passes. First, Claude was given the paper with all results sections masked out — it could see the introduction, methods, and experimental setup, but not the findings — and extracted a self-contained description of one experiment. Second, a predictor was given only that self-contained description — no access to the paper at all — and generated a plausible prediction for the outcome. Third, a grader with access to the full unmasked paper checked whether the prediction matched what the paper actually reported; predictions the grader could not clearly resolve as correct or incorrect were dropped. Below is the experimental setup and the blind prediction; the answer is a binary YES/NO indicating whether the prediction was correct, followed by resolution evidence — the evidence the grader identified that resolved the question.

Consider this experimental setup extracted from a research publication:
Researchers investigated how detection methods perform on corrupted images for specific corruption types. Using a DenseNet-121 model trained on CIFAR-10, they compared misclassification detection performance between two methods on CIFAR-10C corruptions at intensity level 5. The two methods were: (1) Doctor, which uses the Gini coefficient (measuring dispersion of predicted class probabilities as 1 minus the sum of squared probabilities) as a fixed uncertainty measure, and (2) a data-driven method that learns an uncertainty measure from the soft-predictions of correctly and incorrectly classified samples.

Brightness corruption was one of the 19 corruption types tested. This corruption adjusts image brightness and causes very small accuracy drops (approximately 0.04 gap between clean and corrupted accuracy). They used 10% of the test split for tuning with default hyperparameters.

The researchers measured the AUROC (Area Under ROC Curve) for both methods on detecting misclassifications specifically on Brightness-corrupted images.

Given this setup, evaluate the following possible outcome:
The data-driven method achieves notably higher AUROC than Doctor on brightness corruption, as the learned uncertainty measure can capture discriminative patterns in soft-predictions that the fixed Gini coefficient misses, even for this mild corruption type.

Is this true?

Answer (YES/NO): NO